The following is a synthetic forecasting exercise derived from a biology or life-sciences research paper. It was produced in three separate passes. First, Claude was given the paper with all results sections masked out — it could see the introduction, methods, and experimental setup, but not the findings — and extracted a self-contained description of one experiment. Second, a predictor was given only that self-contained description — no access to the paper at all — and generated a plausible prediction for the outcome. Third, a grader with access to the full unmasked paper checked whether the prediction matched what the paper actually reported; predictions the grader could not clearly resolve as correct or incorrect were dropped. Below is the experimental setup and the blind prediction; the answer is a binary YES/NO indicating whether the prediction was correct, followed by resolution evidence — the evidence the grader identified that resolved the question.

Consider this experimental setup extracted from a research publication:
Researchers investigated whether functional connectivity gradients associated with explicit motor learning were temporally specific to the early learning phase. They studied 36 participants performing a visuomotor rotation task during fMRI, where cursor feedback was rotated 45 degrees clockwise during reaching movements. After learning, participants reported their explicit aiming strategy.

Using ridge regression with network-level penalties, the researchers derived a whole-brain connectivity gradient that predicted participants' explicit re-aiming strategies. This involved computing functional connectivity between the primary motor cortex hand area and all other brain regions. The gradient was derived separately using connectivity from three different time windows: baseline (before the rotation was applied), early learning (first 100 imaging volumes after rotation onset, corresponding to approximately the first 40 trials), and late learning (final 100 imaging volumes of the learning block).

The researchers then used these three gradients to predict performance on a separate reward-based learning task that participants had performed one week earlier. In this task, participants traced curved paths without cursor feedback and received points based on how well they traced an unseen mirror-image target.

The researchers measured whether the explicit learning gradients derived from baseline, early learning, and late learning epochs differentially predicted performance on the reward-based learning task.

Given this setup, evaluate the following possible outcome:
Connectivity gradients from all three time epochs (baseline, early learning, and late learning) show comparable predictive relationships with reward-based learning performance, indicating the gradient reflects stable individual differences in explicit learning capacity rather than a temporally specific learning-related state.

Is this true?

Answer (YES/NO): NO